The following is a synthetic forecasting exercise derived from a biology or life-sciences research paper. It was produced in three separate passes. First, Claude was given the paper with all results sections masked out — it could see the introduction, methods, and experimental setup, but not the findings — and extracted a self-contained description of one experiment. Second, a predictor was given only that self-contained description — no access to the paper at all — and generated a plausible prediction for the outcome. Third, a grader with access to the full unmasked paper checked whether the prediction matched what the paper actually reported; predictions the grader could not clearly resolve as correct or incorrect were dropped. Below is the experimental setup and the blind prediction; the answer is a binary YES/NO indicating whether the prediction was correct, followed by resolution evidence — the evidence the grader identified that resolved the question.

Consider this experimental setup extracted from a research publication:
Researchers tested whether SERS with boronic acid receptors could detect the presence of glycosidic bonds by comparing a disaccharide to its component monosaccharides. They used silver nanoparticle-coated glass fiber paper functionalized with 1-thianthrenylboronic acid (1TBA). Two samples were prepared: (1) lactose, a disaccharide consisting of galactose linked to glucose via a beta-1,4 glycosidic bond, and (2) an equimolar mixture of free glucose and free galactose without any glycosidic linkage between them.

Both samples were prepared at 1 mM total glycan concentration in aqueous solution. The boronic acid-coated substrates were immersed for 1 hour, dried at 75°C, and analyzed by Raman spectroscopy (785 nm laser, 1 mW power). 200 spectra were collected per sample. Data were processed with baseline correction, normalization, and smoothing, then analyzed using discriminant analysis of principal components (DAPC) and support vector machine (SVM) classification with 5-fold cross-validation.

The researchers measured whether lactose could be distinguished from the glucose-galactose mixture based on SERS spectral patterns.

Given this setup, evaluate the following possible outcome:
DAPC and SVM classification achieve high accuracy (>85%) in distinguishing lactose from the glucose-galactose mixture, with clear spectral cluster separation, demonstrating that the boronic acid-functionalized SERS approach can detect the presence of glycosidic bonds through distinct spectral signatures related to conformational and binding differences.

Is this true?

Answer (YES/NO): NO